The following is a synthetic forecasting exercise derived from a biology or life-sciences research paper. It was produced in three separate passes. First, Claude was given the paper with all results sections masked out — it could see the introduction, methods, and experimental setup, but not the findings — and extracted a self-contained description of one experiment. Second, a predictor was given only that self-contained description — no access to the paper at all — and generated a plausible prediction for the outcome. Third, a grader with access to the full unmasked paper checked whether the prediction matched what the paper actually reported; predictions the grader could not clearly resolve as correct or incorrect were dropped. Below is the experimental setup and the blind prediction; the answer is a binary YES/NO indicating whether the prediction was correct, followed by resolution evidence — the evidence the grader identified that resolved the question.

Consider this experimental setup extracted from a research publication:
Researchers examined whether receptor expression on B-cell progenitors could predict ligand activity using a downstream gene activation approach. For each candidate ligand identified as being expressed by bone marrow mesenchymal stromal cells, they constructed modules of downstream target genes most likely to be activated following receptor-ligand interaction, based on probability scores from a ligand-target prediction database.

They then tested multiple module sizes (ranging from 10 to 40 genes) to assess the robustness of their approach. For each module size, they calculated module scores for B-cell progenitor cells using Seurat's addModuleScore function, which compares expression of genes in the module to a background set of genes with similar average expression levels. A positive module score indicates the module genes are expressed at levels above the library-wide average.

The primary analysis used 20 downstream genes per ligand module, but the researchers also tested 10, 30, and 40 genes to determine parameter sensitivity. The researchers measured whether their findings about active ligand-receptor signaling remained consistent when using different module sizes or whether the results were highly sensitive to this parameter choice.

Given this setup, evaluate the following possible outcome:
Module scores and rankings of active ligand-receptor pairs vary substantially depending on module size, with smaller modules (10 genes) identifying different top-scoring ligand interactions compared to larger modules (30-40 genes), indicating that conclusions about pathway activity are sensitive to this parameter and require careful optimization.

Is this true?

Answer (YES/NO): NO